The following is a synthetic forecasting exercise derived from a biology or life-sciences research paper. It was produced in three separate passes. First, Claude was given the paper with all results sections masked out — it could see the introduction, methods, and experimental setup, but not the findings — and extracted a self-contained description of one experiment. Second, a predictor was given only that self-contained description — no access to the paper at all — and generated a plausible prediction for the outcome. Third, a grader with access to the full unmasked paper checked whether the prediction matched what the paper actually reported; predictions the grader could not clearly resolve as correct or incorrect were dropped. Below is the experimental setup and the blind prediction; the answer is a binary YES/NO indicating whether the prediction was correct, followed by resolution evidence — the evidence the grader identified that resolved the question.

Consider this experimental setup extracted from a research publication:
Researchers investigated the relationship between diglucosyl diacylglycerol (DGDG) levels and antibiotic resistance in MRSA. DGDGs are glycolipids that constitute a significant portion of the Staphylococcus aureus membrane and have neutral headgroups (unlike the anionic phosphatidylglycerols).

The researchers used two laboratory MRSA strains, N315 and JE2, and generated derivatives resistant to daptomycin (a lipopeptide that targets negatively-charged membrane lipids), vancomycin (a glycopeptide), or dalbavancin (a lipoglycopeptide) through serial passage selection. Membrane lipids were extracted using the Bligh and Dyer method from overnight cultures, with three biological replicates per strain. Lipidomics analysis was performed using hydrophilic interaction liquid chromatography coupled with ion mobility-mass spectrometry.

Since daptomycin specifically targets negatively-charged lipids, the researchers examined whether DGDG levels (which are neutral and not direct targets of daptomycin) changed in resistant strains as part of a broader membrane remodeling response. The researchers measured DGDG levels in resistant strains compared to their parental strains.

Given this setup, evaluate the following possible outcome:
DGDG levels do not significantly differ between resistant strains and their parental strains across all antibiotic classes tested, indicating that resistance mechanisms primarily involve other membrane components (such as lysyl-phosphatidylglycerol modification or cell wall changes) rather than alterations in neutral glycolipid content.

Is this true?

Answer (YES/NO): NO